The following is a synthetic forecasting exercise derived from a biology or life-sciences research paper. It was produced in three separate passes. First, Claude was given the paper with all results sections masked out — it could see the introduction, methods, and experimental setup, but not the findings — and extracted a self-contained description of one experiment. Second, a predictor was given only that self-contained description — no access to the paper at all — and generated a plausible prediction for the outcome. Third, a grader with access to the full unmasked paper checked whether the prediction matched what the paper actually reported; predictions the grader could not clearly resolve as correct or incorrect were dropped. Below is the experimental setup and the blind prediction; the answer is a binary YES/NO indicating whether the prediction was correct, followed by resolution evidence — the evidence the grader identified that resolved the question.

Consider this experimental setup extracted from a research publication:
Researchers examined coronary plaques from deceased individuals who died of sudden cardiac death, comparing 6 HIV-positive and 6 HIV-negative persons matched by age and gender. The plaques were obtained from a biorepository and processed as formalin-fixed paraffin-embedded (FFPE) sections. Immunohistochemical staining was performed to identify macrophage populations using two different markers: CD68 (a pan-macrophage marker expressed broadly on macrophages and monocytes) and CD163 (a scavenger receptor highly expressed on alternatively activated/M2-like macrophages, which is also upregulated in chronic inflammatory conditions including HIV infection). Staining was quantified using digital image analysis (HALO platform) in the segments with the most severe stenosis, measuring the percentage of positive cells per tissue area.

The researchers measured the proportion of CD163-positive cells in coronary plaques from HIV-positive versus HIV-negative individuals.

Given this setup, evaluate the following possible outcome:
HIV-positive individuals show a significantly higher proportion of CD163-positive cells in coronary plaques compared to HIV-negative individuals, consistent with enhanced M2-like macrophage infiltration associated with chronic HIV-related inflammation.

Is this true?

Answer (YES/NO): YES